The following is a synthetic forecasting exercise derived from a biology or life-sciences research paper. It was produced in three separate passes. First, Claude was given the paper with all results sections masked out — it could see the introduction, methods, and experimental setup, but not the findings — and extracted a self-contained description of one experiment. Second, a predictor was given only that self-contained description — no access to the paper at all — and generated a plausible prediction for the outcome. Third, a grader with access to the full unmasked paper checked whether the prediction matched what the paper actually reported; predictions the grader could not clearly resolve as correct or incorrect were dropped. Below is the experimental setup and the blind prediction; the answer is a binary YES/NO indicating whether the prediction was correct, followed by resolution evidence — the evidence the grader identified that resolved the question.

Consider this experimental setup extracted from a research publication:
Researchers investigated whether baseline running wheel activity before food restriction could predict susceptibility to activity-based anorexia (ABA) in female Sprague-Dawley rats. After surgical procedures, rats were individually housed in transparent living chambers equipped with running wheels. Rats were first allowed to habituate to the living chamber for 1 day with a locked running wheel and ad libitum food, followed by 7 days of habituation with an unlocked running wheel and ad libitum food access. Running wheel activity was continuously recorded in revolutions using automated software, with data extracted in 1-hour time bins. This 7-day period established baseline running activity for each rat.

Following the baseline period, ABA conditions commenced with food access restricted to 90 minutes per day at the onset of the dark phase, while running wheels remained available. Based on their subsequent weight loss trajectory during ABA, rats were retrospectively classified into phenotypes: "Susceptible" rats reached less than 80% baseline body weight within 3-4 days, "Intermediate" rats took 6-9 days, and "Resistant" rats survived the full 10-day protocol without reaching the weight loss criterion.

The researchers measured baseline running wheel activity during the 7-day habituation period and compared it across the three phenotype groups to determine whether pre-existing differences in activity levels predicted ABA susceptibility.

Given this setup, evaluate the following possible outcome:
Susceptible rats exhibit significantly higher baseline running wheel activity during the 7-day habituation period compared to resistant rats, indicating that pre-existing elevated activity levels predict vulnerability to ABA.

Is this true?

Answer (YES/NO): NO